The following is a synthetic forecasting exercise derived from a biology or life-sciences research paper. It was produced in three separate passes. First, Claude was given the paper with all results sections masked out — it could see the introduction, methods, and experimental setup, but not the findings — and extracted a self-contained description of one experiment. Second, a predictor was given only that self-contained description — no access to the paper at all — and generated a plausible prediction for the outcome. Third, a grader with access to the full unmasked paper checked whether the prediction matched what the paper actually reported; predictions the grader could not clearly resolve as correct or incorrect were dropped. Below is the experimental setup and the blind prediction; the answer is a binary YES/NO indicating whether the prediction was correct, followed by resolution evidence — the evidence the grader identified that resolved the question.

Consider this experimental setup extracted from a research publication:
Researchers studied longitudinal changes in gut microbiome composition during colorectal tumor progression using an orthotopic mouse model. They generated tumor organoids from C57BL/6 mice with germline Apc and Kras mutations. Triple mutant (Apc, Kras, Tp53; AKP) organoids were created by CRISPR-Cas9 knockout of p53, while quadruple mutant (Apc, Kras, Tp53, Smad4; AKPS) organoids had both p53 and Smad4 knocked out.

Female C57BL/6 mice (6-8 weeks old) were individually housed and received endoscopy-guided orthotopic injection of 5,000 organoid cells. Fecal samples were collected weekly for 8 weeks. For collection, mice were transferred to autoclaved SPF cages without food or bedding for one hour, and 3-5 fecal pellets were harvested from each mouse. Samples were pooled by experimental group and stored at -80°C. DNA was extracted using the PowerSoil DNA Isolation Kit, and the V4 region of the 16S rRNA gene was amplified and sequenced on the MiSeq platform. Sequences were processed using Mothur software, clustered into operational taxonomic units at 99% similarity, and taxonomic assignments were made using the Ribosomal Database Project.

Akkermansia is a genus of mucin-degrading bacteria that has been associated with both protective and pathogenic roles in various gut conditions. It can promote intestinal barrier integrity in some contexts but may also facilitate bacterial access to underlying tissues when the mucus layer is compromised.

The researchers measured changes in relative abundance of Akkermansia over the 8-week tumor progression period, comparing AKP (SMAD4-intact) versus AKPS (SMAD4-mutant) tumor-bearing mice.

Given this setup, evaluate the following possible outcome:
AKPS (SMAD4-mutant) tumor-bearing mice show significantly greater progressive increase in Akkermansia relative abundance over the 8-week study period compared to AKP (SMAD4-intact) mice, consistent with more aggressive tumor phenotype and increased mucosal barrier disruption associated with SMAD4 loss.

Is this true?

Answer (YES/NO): YES